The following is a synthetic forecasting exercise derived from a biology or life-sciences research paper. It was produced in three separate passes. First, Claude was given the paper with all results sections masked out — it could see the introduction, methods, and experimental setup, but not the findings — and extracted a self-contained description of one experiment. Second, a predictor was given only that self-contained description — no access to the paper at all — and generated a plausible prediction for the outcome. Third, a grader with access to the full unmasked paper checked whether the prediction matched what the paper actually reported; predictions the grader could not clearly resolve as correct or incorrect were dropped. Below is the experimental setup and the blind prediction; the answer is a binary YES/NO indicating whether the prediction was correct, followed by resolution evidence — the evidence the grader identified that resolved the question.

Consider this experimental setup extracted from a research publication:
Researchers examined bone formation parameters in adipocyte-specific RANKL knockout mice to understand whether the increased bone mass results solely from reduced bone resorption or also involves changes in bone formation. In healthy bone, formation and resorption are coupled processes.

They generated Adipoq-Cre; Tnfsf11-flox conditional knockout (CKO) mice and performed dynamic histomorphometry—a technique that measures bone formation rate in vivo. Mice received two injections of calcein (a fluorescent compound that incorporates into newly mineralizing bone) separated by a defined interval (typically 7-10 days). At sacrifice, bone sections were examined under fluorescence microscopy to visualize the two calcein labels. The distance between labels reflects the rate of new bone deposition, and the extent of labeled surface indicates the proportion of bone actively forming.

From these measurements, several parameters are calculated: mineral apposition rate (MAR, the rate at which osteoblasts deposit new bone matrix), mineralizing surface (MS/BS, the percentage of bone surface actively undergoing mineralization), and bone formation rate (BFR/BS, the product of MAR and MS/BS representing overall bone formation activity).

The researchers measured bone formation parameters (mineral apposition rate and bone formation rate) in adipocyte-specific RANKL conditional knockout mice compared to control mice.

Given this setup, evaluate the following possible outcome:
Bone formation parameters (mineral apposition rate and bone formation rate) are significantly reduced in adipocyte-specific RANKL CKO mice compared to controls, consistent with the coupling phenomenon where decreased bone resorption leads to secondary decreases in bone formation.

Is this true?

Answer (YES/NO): YES